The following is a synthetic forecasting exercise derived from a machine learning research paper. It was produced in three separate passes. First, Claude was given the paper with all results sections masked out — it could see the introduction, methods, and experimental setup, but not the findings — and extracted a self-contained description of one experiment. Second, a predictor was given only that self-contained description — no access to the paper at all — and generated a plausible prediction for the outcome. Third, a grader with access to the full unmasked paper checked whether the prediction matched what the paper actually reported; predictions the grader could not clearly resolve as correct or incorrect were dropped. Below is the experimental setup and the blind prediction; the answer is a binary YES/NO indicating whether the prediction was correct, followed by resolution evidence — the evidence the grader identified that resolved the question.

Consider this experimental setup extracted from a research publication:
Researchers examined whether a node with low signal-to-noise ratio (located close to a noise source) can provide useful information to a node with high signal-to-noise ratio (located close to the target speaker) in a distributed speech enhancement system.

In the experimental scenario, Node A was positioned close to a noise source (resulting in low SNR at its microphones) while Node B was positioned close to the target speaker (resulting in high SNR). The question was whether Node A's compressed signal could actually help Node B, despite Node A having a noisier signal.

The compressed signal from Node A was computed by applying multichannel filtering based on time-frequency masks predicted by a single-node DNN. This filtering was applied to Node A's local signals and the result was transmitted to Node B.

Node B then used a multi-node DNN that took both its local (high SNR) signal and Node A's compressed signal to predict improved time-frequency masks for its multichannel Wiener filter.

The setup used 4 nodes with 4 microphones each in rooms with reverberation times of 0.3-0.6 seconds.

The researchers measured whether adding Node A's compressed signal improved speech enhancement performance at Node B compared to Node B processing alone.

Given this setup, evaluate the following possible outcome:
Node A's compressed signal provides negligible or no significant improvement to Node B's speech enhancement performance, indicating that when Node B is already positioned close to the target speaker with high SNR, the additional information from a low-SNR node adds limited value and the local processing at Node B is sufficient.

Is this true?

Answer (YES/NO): NO